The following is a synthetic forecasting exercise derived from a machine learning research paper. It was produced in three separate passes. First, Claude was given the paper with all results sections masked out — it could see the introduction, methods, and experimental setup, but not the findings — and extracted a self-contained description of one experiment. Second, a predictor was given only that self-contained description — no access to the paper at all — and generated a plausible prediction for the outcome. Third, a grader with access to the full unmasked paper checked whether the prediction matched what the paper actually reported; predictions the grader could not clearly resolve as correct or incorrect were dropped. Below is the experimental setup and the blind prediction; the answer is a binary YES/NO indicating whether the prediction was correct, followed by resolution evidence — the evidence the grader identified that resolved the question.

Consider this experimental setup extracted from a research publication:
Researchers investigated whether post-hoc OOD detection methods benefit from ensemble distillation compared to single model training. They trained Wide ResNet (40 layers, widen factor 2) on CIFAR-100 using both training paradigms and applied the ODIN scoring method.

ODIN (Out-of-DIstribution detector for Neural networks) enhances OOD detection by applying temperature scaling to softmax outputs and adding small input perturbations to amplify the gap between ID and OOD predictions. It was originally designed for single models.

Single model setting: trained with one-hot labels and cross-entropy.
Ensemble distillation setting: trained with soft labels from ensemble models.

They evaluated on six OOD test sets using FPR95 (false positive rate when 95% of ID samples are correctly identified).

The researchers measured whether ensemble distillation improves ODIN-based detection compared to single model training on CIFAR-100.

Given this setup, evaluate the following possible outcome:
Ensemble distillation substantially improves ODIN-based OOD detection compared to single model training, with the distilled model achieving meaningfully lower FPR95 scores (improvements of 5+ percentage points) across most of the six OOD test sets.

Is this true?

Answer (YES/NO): NO